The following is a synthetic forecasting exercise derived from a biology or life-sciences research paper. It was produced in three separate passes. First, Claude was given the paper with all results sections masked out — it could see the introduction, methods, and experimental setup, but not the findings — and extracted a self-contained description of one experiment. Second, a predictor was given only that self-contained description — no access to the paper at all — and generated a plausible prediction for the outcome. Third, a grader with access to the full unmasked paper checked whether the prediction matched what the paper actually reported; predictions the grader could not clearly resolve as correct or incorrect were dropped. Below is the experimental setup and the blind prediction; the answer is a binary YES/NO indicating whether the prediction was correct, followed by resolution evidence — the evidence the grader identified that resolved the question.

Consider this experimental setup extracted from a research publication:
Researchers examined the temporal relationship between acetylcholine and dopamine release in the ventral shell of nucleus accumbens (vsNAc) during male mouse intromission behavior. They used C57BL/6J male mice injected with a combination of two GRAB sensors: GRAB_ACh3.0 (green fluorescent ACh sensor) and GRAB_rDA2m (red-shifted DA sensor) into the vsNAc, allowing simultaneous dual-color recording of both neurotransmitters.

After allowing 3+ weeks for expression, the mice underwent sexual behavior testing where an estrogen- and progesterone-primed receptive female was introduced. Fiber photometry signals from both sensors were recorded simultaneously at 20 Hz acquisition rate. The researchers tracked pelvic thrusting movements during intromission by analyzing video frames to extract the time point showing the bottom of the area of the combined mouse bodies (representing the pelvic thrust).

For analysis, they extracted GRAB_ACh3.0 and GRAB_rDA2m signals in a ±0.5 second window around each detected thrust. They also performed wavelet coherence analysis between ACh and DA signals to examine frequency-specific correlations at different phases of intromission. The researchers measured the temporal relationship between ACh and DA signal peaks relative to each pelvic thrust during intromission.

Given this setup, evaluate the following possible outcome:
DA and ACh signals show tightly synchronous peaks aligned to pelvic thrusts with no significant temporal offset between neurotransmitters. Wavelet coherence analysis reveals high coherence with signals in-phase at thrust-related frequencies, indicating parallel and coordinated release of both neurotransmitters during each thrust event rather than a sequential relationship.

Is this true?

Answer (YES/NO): NO